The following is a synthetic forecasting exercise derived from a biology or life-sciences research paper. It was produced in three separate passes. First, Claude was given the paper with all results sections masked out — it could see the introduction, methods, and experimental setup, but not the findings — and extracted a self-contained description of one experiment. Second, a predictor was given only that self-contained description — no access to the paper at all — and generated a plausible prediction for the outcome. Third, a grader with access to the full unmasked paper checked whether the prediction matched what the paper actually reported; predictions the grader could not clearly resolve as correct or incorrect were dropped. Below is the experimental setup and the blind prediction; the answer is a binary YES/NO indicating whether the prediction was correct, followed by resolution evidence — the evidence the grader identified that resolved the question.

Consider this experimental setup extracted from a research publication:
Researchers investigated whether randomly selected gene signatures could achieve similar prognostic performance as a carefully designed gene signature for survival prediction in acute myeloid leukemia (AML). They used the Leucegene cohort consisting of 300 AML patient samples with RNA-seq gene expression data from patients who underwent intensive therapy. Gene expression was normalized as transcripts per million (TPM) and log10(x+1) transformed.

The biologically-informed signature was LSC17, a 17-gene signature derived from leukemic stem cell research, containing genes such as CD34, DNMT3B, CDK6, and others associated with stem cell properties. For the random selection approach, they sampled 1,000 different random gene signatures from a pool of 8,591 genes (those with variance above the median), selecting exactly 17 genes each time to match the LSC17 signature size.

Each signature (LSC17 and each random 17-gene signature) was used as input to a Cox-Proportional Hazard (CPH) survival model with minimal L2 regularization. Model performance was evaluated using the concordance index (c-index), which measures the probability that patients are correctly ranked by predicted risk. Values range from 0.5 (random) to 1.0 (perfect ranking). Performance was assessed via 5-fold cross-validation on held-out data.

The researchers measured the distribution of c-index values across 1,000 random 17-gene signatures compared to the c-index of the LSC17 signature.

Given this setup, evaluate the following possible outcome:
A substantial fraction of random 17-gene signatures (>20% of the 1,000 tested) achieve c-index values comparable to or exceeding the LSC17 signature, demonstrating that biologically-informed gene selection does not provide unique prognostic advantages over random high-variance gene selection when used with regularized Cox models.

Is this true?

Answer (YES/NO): NO